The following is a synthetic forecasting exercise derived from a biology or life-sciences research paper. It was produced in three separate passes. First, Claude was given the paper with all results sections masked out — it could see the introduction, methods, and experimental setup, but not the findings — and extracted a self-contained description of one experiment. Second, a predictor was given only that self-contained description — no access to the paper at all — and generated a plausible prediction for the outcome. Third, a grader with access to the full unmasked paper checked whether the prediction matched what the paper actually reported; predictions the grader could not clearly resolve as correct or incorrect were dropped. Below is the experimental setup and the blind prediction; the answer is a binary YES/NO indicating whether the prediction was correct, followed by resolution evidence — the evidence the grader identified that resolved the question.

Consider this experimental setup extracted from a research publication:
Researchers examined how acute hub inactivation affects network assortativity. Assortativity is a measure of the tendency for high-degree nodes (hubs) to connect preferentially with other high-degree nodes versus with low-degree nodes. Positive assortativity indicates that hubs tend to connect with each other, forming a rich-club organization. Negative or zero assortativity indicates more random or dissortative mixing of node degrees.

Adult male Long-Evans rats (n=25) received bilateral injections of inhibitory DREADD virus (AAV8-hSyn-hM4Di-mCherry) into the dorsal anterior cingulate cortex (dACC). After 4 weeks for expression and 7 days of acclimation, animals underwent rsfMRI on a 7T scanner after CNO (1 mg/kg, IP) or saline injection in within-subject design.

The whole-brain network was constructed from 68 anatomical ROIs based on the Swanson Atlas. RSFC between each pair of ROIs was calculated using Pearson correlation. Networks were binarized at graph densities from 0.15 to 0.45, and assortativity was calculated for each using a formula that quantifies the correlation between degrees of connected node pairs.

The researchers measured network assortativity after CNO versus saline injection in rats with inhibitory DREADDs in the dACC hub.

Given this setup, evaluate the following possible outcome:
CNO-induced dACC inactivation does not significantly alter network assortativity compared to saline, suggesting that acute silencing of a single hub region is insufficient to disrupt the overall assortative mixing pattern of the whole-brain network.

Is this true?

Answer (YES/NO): NO